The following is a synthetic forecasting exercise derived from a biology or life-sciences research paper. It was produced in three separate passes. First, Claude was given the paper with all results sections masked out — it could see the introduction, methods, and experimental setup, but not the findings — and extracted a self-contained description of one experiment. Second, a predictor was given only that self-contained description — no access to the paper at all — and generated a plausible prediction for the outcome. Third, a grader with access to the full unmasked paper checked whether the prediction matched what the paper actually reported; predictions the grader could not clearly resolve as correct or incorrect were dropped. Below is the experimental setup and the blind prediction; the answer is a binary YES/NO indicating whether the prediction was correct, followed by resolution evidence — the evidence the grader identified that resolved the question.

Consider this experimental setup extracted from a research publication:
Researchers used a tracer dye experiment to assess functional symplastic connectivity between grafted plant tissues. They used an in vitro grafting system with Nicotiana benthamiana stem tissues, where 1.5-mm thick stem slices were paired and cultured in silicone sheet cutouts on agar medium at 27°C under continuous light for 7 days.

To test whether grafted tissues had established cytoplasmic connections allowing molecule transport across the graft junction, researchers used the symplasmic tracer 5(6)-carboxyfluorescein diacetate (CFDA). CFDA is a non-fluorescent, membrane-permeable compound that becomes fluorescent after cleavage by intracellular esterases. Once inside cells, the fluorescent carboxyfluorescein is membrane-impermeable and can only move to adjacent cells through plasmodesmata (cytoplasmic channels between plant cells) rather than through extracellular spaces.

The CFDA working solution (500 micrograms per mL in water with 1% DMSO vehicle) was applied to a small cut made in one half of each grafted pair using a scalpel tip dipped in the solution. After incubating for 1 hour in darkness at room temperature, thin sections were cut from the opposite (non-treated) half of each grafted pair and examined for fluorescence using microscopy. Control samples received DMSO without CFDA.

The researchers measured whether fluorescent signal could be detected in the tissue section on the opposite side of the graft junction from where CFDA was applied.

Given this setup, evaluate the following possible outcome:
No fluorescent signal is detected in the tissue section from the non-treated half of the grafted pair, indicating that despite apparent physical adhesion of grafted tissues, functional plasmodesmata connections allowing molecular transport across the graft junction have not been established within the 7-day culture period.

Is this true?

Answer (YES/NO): NO